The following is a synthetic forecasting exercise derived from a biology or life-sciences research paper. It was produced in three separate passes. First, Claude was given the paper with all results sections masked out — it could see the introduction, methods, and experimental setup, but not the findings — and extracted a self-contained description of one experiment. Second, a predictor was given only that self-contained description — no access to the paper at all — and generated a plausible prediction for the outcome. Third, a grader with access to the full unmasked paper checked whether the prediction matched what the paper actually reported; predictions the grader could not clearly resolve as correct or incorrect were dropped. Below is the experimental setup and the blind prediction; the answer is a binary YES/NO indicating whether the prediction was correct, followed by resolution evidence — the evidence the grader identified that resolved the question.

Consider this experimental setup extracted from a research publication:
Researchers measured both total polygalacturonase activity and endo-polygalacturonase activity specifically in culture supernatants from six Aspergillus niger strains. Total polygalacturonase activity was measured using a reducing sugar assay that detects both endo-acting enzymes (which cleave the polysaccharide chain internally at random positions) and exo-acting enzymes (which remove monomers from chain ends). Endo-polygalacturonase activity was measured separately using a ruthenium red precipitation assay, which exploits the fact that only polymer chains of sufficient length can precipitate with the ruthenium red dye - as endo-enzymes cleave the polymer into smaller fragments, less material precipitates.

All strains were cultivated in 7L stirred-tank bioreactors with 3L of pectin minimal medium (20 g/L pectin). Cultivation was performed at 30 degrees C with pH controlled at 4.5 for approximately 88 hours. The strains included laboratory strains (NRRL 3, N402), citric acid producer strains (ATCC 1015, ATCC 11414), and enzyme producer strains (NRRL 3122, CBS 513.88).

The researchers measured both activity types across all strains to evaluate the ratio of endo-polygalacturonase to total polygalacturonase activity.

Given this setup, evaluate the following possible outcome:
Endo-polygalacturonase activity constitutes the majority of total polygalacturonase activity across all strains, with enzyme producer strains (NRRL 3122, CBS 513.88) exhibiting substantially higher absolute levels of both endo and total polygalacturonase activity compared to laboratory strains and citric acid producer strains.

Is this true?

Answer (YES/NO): NO